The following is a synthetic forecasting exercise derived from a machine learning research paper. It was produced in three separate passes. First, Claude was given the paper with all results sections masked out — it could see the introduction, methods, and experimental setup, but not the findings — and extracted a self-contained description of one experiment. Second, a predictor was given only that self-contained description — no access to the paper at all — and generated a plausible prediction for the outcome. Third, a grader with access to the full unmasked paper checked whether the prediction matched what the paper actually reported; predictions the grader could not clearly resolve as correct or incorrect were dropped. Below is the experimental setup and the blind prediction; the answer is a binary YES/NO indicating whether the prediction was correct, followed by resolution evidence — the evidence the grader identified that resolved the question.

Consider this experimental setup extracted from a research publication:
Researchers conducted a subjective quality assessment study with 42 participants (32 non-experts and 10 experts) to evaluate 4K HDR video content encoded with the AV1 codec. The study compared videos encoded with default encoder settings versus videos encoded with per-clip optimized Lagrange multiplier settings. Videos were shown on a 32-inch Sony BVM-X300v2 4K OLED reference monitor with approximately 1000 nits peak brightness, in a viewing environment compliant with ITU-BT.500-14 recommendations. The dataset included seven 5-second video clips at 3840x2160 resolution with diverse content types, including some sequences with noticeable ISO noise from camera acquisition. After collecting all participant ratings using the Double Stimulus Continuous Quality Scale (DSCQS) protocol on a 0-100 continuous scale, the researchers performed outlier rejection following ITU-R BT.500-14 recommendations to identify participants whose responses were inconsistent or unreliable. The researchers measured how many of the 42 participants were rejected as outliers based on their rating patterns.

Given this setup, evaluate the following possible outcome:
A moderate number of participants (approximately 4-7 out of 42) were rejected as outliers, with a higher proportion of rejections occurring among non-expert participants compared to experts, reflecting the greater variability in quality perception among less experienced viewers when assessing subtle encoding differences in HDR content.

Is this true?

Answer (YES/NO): NO